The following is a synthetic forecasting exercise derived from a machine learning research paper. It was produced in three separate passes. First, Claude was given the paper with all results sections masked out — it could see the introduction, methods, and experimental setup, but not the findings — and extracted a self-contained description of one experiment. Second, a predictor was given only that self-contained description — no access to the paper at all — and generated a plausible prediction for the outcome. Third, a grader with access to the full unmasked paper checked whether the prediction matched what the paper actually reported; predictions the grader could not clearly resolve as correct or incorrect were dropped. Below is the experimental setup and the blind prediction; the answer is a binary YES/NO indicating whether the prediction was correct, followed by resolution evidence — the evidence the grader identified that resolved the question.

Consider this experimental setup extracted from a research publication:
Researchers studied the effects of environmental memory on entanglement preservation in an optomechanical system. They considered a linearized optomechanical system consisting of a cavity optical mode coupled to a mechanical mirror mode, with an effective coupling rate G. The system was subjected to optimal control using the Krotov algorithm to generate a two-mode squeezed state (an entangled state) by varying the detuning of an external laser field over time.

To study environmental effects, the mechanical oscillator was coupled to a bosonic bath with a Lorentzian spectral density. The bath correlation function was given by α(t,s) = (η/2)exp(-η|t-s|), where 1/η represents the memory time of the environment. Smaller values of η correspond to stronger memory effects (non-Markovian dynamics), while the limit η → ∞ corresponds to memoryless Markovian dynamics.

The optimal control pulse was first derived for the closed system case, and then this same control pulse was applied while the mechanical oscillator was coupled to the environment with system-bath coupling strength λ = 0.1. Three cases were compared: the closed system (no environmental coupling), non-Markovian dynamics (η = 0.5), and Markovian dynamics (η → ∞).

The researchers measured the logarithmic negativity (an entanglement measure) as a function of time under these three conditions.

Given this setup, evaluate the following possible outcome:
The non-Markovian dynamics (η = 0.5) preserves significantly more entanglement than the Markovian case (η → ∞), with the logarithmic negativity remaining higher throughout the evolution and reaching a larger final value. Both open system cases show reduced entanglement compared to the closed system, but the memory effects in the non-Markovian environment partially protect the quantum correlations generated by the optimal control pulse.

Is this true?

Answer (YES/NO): YES